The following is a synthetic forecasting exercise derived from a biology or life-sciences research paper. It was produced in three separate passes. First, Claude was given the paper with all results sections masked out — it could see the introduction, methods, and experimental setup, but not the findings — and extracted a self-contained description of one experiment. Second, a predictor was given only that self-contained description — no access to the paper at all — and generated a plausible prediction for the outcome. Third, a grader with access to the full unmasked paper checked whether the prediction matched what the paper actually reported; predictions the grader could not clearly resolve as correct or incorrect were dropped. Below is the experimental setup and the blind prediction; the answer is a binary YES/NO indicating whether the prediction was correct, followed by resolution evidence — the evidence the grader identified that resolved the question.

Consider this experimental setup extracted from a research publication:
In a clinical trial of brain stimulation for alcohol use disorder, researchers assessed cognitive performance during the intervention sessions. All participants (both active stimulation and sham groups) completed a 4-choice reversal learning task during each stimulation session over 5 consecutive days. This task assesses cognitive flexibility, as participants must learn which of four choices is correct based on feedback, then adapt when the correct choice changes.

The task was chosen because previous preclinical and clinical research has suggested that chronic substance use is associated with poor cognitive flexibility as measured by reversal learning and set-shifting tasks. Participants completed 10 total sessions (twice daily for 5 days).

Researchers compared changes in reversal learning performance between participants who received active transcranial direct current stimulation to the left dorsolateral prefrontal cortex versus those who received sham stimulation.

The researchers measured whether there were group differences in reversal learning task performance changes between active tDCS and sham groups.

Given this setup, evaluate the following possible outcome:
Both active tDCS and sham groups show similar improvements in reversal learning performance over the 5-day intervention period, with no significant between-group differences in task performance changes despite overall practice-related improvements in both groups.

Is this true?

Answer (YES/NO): NO